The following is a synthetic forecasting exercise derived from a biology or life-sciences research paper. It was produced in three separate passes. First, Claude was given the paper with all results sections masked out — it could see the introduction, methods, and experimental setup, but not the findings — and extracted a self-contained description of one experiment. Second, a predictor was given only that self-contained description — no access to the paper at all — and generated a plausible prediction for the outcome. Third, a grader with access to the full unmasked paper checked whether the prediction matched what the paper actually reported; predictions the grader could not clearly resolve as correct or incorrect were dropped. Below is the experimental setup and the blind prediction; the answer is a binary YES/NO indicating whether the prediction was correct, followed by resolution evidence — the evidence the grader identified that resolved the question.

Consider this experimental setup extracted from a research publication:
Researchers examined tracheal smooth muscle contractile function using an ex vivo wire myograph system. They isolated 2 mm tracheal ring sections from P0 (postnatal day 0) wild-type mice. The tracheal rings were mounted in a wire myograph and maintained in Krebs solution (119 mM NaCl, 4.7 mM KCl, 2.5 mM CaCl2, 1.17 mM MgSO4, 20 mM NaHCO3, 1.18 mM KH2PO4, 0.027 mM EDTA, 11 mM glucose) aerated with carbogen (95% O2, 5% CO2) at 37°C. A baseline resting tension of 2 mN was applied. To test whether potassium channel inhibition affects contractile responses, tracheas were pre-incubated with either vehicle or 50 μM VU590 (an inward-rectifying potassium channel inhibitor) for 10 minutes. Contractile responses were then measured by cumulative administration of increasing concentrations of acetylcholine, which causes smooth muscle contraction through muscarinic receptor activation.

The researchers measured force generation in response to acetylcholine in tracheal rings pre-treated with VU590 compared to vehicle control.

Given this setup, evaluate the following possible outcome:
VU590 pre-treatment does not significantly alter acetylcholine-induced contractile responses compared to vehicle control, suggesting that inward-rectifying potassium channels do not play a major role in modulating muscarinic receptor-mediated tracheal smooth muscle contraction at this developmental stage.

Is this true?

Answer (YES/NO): NO